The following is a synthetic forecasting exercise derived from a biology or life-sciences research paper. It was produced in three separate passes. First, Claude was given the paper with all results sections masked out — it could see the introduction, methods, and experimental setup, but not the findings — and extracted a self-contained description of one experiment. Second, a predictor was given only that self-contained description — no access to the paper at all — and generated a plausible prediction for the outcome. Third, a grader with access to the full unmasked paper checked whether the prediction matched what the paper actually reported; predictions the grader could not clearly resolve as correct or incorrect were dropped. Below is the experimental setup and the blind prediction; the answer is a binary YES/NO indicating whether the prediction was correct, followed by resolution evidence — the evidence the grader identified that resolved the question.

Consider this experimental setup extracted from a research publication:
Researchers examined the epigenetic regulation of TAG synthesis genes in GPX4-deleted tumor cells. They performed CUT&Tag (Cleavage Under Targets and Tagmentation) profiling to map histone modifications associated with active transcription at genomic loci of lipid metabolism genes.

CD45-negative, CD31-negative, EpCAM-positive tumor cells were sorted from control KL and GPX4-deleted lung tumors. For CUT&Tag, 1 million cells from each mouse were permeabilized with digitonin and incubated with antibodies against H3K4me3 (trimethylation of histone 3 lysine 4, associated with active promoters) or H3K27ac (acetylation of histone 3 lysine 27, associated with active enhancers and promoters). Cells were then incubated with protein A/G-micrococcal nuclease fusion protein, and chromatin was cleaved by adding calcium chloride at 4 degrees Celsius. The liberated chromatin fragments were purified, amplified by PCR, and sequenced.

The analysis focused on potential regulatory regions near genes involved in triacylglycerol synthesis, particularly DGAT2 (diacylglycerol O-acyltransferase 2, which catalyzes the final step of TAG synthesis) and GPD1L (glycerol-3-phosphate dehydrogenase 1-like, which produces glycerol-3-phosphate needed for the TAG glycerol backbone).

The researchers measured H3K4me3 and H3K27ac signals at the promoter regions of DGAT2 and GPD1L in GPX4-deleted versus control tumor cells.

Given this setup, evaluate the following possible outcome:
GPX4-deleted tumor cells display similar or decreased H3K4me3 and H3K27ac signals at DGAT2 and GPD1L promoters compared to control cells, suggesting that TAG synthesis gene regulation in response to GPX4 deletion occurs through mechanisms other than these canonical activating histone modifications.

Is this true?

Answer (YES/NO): NO